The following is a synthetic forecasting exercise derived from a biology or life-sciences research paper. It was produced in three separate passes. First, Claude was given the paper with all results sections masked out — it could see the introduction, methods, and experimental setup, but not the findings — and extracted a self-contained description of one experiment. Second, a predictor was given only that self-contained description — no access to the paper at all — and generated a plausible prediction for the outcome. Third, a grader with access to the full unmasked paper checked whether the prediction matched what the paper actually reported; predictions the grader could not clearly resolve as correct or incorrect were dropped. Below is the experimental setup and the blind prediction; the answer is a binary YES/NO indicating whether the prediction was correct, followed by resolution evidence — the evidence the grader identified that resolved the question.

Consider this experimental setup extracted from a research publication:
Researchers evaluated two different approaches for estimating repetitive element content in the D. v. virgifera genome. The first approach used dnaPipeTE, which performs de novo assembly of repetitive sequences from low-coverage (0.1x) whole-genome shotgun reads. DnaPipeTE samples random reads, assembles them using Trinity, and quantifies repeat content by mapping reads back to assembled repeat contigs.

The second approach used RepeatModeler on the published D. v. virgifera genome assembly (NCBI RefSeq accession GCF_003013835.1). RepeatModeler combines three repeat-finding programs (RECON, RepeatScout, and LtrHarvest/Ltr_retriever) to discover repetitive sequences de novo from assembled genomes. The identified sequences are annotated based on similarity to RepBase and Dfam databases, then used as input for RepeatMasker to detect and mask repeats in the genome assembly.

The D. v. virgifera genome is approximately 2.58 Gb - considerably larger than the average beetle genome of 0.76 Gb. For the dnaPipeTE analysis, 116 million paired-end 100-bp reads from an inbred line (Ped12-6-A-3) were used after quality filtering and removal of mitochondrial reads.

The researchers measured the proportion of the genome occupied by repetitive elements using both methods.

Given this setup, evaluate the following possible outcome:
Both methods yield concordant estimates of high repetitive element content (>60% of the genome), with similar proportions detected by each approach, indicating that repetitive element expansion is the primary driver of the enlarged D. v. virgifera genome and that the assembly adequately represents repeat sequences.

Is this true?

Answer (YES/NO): NO